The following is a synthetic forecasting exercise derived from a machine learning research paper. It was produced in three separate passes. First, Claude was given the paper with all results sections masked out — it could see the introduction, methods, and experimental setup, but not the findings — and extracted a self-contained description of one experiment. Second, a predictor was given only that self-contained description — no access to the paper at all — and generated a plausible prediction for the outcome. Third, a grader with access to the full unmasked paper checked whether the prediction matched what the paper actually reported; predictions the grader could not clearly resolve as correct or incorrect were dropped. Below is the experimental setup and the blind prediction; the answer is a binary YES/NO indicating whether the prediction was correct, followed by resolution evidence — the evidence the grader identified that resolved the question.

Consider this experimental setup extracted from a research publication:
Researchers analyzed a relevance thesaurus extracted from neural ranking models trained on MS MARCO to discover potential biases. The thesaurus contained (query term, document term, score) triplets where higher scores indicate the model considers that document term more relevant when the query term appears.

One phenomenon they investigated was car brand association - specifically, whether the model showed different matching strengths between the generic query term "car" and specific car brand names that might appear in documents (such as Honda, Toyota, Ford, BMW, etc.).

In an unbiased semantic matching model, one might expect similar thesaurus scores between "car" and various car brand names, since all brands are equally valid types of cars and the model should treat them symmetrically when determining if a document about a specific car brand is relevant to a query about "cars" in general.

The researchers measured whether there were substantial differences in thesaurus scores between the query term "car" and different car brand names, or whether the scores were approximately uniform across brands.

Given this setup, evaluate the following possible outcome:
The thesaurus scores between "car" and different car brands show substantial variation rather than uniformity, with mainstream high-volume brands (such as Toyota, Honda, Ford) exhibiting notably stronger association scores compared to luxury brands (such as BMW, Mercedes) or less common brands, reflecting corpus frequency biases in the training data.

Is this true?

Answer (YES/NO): NO